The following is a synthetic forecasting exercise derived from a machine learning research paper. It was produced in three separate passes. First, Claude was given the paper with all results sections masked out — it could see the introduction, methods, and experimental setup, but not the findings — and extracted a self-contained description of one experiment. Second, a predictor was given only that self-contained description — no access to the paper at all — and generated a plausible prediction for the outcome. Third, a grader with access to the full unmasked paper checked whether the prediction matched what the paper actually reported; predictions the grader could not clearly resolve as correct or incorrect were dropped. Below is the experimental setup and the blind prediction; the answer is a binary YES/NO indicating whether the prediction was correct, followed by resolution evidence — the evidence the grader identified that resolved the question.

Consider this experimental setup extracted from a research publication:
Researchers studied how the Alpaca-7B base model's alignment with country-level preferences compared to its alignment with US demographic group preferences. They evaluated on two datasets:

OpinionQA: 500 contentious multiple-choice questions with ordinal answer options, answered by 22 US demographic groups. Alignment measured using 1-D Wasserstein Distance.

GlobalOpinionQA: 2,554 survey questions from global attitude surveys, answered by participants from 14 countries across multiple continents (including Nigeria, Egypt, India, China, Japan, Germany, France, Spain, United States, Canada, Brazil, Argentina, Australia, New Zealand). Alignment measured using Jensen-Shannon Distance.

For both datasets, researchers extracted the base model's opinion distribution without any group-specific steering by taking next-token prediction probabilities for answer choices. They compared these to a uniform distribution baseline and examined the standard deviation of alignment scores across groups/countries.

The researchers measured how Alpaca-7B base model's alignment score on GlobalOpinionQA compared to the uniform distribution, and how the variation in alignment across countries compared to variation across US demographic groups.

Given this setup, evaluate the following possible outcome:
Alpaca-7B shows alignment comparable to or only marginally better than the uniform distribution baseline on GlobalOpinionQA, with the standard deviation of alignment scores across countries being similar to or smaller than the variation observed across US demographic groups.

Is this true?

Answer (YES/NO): NO